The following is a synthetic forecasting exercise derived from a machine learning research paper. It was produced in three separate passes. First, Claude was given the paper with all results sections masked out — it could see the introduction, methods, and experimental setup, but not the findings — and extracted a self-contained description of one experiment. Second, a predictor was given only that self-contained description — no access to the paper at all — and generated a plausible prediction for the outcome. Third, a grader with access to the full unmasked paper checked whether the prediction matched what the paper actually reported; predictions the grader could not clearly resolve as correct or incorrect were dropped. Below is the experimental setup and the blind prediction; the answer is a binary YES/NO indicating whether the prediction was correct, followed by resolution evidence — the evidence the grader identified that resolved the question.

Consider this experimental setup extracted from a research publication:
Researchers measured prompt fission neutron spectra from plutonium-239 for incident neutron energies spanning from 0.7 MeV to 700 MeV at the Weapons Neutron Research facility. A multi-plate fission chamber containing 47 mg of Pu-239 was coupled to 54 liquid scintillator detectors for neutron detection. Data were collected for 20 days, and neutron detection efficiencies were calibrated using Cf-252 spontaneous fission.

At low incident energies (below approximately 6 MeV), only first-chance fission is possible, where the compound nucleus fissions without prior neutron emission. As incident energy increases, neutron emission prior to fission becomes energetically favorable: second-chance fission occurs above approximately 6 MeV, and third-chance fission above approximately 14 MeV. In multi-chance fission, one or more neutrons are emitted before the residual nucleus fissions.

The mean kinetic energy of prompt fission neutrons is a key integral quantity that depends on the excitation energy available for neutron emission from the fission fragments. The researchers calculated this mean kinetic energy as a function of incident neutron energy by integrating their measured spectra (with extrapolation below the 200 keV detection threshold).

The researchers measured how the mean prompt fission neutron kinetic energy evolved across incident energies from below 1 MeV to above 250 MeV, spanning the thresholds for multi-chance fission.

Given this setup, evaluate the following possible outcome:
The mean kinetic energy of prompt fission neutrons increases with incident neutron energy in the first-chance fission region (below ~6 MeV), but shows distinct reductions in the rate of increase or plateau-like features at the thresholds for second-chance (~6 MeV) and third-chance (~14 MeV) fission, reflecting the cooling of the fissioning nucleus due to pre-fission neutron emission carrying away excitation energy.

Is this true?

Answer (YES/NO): NO